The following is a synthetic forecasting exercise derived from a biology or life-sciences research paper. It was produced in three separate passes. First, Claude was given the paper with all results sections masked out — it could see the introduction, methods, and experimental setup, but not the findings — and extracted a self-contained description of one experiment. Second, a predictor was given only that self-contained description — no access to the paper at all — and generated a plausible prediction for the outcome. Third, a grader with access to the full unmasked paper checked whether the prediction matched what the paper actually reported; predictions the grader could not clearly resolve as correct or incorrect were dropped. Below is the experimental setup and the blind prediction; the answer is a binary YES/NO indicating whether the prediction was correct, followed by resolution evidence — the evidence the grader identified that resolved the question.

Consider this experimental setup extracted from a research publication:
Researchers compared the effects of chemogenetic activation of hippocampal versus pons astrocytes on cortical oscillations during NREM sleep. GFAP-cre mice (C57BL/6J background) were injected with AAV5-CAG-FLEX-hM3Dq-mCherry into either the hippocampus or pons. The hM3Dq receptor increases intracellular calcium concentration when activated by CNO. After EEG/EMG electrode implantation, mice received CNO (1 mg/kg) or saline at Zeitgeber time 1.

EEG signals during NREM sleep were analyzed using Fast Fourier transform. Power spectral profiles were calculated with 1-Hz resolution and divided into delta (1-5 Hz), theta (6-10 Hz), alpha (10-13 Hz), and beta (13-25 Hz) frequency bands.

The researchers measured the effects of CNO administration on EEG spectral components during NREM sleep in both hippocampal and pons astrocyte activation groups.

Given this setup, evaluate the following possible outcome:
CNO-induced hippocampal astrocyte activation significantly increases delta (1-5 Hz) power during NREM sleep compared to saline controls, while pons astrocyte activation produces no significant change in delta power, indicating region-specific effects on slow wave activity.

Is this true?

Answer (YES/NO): NO